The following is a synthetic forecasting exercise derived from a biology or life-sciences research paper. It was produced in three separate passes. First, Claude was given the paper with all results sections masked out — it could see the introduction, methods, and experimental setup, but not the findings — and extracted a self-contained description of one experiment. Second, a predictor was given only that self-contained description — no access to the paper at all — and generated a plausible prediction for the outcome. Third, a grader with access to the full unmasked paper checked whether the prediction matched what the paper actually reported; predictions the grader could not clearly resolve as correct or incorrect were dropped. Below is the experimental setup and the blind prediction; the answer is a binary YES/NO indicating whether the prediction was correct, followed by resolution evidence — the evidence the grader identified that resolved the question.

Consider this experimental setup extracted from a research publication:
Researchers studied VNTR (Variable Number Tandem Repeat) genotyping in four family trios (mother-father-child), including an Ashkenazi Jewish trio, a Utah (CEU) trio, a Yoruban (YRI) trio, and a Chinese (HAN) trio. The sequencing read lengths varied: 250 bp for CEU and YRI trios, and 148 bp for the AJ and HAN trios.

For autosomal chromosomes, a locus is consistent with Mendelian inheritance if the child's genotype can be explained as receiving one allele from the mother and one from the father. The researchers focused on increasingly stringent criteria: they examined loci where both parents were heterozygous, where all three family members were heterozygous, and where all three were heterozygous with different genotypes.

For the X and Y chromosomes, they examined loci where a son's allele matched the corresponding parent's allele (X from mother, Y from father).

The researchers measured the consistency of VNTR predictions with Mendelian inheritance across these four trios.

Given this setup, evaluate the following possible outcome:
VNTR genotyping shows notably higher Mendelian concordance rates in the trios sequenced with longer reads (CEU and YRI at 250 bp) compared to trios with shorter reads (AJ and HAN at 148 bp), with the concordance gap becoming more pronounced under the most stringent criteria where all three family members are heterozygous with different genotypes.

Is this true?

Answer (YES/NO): NO